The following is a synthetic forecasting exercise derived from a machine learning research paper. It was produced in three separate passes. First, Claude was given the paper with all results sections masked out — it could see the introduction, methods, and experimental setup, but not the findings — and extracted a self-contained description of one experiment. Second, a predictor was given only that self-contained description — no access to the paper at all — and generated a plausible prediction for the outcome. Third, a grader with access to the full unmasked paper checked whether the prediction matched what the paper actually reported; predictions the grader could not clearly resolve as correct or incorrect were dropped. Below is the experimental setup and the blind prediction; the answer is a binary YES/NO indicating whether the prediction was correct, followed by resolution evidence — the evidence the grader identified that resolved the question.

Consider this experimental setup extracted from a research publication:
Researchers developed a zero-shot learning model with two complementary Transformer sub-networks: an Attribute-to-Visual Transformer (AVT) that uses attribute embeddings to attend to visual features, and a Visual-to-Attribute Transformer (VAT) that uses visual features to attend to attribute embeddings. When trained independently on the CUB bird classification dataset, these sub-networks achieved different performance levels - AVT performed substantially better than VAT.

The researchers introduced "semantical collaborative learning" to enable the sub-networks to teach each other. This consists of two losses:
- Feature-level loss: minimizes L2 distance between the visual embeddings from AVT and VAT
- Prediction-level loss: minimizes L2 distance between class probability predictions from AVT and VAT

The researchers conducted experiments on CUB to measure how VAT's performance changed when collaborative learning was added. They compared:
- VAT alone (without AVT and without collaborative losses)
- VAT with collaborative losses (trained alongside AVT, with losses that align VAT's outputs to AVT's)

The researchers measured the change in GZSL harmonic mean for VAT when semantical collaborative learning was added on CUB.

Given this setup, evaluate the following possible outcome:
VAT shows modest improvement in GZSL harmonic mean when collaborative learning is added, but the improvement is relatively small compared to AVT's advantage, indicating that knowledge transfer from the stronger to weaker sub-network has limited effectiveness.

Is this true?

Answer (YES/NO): YES